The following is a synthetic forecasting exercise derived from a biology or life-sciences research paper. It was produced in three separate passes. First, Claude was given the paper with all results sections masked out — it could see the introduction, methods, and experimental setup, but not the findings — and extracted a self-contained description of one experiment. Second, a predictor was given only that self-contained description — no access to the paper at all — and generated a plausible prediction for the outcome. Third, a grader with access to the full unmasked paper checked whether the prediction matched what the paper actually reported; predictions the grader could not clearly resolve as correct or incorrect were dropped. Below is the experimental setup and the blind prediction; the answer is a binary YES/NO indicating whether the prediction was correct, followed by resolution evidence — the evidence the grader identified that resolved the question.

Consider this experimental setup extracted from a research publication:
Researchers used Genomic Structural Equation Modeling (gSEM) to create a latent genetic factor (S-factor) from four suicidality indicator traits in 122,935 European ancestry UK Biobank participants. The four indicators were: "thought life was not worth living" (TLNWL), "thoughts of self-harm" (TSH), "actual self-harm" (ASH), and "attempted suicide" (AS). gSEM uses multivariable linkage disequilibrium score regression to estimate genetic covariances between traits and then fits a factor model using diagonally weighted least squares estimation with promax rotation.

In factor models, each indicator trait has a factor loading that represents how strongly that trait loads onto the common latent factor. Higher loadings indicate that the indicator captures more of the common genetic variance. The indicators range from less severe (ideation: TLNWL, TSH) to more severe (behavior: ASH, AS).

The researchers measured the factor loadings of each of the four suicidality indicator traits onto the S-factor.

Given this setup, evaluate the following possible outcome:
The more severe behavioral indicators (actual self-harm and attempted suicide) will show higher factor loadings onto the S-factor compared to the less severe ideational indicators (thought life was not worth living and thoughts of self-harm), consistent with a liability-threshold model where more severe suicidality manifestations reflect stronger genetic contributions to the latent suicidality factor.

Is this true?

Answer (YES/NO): NO